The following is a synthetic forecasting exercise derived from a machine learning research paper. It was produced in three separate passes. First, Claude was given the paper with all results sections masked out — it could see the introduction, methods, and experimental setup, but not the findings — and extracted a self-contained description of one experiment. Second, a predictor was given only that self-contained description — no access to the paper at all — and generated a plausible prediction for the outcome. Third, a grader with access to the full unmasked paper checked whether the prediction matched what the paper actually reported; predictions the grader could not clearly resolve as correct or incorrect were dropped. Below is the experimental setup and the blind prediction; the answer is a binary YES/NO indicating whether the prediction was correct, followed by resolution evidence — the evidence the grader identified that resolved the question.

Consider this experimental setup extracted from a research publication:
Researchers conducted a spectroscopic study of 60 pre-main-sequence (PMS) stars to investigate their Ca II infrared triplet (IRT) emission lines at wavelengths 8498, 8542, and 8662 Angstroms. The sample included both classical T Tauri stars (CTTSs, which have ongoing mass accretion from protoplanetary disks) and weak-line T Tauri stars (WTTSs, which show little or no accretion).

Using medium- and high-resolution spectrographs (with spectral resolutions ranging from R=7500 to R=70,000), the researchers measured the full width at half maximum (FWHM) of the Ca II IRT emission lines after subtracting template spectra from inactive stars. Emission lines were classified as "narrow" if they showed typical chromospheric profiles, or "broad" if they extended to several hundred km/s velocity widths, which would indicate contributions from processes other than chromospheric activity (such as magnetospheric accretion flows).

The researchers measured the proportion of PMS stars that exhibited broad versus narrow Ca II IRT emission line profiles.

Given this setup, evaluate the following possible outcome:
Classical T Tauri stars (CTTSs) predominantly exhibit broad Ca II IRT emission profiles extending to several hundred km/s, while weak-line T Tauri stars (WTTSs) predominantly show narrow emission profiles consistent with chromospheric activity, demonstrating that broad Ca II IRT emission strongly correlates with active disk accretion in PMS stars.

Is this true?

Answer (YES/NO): NO